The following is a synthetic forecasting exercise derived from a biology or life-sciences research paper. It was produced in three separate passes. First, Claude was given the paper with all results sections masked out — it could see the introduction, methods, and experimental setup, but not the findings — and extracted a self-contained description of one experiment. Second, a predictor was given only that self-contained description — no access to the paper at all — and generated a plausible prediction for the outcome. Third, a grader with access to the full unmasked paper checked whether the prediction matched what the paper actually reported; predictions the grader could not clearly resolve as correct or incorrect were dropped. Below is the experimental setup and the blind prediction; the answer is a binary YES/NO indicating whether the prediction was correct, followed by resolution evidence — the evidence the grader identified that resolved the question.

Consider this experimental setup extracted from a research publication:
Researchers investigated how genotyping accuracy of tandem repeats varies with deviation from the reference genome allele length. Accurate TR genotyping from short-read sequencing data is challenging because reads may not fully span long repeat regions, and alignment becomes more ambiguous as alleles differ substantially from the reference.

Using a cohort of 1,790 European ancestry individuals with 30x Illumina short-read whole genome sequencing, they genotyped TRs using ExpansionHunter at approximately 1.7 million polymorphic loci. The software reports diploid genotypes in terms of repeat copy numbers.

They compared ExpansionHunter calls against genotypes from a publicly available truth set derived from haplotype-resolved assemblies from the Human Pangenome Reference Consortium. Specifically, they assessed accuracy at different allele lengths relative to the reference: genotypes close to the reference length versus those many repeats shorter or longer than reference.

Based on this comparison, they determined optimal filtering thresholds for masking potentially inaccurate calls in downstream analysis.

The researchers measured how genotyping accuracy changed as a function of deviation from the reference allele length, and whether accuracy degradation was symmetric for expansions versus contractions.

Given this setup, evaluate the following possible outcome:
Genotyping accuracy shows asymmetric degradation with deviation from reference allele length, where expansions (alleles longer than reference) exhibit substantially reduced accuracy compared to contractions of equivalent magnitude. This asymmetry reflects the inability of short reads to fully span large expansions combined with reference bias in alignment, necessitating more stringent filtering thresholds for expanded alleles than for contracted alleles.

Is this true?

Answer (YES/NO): YES